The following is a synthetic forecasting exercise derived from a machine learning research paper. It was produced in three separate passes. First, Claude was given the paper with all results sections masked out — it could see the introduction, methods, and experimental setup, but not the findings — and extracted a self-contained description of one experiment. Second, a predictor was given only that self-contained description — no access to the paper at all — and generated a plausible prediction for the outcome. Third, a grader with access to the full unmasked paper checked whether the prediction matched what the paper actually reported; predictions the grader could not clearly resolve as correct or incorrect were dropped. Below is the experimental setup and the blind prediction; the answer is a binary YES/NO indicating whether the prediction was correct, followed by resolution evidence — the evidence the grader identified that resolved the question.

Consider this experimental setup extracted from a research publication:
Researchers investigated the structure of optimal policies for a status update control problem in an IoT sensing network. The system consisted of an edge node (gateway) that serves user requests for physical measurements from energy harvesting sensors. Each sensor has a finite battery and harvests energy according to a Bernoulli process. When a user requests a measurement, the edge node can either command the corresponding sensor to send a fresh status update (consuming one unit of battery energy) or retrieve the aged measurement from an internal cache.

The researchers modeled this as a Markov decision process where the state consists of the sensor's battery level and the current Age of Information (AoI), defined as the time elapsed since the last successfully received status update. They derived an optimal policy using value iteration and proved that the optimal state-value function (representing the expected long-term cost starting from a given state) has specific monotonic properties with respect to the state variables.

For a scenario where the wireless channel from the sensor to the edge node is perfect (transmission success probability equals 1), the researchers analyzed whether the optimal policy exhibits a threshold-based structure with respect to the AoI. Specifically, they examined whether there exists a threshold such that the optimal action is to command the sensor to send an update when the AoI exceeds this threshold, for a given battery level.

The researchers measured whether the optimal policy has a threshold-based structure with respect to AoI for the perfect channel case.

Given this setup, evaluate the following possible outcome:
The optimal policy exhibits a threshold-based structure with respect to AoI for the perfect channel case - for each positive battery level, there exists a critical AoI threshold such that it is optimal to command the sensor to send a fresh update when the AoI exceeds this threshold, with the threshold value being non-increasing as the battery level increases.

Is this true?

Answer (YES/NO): YES